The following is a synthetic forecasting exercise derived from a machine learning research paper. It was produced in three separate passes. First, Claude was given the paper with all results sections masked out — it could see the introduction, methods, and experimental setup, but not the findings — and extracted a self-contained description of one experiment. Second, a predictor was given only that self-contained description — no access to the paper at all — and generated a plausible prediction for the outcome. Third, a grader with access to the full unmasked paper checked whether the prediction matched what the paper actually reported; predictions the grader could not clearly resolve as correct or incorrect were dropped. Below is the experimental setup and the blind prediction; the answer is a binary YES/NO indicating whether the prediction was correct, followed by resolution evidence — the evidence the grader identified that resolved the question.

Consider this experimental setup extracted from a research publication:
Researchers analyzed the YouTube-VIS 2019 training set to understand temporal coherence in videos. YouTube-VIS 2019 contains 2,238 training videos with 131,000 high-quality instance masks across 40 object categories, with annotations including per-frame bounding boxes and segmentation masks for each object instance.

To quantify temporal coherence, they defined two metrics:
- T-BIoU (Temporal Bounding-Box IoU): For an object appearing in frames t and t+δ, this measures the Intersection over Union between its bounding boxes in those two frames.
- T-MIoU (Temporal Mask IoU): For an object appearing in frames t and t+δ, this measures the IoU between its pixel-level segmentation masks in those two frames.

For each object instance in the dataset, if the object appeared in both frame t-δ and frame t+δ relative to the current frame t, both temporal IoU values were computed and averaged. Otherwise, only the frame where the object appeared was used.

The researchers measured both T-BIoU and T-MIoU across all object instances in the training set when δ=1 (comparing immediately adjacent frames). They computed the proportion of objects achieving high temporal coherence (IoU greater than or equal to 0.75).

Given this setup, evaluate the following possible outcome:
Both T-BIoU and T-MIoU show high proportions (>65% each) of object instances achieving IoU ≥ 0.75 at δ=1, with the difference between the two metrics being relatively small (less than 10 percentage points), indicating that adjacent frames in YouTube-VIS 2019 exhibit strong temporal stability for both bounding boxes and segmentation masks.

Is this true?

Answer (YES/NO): NO